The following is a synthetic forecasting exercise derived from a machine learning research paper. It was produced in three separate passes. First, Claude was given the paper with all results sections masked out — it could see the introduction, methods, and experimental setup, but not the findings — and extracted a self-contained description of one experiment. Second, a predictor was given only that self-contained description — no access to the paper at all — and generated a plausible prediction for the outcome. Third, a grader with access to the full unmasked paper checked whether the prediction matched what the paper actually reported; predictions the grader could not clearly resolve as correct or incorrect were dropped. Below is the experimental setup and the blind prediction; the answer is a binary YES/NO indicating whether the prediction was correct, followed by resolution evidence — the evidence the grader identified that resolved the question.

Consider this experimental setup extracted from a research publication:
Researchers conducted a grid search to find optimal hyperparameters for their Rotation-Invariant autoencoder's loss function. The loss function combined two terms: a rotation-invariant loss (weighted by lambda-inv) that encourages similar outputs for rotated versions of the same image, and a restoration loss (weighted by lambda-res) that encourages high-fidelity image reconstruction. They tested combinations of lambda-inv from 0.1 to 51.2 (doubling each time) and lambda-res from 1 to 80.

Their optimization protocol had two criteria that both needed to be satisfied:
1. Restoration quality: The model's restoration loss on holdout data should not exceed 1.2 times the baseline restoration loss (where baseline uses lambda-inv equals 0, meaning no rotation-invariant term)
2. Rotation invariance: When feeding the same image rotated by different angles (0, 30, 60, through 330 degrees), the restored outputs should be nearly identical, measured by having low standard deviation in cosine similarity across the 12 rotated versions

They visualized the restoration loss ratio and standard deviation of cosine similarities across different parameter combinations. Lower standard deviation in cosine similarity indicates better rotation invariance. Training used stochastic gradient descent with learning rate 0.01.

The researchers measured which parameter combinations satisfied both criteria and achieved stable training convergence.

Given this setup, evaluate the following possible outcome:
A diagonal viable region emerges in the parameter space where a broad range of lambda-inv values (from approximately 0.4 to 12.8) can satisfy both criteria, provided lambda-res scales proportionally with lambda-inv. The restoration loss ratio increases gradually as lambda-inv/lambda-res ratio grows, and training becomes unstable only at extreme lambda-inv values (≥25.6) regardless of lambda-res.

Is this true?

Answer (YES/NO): NO